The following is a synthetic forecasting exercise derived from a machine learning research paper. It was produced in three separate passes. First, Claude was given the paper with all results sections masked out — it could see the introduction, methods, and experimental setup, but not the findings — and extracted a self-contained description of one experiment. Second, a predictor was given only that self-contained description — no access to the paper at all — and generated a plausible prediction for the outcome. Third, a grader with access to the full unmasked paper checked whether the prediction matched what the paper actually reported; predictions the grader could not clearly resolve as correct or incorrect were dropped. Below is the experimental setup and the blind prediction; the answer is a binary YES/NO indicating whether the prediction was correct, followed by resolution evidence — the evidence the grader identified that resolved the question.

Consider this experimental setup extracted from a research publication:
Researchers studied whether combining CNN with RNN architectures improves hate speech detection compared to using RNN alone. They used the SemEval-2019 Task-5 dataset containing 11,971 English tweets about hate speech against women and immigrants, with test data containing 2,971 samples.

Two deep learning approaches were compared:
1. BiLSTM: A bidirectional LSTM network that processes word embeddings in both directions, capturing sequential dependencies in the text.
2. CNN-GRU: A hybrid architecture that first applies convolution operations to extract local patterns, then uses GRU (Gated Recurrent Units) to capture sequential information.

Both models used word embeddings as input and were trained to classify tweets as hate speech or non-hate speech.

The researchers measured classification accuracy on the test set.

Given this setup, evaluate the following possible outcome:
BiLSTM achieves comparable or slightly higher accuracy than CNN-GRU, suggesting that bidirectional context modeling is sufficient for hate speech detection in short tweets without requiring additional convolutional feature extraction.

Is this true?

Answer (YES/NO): NO